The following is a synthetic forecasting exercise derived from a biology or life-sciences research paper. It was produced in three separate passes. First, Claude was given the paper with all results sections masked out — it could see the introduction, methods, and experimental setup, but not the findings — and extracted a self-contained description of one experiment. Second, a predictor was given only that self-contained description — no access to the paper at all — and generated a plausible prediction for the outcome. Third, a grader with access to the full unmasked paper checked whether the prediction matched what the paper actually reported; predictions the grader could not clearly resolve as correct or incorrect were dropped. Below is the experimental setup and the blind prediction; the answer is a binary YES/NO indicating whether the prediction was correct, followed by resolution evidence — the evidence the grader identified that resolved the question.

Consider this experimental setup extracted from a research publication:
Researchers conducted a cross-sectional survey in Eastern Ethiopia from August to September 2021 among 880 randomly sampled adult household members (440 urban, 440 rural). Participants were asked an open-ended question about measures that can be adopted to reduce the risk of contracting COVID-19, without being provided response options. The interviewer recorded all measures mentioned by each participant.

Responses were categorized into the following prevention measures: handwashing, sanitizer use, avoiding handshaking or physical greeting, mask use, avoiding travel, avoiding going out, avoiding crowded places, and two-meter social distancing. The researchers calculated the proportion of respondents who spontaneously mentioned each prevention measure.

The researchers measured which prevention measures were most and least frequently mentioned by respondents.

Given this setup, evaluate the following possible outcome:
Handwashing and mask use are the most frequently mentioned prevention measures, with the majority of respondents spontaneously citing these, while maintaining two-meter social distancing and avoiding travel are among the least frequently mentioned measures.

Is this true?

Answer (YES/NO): NO